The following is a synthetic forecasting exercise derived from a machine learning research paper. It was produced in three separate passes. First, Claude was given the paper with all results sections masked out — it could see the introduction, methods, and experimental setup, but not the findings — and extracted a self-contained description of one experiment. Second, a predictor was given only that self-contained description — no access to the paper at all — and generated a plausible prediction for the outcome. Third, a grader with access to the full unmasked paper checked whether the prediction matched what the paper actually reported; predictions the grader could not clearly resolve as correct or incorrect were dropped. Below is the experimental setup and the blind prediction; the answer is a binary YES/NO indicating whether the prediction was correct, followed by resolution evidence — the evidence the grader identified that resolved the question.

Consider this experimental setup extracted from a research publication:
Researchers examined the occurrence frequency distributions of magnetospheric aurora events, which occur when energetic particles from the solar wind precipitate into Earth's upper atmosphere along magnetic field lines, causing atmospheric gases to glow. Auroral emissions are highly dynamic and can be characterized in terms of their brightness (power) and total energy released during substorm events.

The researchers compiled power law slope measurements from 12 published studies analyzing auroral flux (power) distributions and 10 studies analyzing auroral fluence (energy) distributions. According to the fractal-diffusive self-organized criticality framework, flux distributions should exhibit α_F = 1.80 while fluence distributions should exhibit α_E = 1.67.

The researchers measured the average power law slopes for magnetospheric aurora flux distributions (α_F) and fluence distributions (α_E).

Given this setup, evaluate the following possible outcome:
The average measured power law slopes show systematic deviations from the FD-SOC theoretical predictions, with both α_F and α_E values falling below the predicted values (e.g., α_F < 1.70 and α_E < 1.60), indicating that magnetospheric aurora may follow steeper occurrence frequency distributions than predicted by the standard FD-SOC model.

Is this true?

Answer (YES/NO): NO